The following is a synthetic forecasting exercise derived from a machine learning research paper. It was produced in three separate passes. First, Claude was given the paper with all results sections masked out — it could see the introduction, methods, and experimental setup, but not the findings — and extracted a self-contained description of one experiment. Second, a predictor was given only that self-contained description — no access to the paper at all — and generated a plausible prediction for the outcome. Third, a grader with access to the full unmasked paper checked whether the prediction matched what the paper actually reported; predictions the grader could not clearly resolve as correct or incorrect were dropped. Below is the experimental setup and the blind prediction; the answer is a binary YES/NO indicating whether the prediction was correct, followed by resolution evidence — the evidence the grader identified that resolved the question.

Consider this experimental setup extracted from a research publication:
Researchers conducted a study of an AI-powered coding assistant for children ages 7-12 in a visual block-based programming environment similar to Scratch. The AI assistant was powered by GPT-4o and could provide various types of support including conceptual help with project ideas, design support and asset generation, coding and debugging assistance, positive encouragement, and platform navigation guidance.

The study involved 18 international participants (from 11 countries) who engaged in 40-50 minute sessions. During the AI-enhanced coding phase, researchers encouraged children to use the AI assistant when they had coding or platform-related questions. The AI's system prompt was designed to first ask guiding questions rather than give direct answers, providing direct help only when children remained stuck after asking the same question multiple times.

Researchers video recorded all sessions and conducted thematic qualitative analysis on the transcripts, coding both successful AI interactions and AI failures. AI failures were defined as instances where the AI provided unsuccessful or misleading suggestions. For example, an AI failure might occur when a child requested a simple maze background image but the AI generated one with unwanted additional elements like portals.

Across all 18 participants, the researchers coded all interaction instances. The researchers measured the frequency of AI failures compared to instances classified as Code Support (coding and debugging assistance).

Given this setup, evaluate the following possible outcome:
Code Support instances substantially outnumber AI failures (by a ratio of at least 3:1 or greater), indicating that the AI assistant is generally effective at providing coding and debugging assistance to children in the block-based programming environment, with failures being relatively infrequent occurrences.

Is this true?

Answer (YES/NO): NO